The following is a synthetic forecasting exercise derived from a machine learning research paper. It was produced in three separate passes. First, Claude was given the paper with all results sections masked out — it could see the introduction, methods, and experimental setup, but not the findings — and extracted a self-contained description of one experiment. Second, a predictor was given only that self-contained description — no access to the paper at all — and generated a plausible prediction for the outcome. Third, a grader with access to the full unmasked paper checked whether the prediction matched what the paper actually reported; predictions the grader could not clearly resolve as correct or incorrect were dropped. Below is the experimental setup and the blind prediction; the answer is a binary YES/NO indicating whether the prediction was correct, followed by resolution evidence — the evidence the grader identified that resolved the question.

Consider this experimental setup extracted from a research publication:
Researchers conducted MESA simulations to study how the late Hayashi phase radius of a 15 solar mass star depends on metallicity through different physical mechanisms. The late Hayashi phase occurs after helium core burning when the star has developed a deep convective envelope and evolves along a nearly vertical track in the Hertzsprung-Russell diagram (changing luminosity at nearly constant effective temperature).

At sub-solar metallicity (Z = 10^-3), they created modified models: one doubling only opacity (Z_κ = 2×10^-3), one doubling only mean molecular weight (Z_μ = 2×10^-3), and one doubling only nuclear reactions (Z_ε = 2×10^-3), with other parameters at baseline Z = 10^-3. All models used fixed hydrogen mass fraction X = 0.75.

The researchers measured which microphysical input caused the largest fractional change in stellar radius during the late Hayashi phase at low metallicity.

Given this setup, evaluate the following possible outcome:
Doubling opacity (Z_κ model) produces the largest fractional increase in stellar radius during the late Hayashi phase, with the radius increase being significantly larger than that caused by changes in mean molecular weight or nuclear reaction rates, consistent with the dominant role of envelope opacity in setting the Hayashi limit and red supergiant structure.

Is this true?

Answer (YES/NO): YES